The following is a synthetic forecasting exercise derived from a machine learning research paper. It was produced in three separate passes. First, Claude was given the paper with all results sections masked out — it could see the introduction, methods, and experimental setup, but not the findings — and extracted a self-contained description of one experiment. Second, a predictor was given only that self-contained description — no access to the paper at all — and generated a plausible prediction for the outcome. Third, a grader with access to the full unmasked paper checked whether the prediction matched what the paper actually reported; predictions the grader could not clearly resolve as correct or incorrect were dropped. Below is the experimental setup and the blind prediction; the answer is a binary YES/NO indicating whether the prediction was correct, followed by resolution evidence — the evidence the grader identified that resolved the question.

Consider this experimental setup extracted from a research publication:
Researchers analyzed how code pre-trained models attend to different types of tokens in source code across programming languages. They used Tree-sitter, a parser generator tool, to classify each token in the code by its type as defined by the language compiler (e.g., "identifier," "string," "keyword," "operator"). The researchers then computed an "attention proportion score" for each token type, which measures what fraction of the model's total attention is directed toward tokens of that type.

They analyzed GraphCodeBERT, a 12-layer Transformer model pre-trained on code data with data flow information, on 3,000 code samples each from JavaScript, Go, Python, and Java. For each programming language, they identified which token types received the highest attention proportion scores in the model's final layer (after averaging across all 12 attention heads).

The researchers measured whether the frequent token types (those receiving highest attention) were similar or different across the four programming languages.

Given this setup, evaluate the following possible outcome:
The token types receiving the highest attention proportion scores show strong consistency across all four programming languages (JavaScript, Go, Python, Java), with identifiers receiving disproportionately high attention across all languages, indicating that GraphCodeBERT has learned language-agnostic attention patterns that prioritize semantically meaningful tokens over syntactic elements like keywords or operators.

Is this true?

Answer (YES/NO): NO